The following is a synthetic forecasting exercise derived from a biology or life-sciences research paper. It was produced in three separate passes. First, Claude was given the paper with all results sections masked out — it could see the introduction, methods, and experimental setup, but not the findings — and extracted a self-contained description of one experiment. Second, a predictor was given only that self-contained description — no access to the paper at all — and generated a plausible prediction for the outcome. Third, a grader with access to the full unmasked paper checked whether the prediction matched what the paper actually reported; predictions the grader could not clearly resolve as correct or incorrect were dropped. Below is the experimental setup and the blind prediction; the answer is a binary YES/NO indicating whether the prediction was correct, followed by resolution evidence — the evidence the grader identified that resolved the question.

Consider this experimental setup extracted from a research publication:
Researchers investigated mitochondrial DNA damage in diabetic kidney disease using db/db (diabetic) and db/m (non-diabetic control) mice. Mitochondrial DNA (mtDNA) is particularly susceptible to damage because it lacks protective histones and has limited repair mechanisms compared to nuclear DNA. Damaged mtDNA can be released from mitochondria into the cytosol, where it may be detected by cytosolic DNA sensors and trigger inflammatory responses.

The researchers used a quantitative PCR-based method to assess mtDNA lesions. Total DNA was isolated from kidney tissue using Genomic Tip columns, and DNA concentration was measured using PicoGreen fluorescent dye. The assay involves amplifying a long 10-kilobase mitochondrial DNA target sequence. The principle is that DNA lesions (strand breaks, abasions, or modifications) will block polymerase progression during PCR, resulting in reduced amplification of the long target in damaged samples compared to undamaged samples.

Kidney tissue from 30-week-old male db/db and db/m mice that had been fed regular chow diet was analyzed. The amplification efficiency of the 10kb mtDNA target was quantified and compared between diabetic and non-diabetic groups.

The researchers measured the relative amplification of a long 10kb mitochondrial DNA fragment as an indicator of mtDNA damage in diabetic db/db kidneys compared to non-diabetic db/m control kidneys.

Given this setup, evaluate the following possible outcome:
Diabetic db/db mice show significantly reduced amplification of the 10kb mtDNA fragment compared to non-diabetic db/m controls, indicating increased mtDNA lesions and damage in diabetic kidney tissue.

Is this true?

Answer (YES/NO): YES